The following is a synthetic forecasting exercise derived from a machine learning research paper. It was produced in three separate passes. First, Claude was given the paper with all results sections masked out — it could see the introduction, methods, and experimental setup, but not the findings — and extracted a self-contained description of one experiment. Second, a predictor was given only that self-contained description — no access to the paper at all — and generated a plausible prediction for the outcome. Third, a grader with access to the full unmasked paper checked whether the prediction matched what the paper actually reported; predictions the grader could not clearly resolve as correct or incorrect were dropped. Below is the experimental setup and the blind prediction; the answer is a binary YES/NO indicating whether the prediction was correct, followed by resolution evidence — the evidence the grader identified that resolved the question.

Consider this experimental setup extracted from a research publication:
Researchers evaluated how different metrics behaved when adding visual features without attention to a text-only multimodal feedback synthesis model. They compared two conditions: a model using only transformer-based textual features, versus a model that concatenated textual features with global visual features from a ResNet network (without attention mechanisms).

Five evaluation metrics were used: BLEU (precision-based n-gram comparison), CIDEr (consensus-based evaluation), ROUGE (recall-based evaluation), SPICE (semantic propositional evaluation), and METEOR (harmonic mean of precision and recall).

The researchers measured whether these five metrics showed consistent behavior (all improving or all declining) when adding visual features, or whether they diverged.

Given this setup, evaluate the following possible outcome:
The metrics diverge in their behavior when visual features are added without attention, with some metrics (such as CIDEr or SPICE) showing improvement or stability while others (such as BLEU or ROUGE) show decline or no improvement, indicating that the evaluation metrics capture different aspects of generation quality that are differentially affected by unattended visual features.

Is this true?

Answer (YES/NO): YES